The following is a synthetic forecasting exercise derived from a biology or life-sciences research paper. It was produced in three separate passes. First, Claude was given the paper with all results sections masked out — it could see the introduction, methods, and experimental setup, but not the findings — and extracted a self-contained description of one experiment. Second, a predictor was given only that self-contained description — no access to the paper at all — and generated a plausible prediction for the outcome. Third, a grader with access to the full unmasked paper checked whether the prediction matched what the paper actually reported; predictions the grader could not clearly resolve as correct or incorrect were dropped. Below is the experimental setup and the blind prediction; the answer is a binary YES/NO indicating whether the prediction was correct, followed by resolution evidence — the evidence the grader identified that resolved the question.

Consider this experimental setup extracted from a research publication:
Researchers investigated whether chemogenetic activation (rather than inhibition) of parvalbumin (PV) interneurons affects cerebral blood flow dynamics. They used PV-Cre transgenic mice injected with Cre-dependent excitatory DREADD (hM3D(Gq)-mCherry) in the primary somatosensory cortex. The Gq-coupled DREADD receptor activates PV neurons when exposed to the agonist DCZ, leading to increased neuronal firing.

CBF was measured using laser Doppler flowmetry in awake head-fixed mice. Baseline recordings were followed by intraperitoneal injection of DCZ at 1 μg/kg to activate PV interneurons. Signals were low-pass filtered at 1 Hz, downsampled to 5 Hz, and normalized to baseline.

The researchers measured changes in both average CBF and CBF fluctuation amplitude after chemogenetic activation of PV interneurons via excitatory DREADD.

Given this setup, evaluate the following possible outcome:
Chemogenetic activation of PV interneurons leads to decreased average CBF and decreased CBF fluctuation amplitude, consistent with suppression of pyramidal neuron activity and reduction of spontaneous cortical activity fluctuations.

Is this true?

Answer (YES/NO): NO